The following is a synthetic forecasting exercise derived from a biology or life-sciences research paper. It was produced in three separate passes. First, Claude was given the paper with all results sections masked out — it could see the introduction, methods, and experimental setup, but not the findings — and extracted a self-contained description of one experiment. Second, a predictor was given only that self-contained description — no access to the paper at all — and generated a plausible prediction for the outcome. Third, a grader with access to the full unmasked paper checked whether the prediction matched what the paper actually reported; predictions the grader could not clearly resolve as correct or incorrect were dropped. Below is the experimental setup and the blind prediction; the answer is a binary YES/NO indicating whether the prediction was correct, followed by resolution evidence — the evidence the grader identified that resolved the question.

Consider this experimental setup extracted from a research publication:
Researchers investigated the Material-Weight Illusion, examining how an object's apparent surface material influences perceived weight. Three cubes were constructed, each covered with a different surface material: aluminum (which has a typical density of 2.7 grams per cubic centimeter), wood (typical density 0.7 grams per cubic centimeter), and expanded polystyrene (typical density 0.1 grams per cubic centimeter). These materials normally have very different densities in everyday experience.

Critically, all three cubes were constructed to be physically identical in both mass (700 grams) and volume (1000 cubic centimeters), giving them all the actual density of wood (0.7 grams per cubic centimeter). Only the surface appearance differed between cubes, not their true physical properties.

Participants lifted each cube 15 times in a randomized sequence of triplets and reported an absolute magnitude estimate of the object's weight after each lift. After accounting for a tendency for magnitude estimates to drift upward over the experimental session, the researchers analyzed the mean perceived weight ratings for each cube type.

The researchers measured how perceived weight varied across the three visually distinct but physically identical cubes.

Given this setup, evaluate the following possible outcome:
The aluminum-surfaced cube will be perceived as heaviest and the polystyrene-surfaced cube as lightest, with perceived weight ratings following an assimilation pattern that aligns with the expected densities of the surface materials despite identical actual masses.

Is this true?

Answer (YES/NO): NO